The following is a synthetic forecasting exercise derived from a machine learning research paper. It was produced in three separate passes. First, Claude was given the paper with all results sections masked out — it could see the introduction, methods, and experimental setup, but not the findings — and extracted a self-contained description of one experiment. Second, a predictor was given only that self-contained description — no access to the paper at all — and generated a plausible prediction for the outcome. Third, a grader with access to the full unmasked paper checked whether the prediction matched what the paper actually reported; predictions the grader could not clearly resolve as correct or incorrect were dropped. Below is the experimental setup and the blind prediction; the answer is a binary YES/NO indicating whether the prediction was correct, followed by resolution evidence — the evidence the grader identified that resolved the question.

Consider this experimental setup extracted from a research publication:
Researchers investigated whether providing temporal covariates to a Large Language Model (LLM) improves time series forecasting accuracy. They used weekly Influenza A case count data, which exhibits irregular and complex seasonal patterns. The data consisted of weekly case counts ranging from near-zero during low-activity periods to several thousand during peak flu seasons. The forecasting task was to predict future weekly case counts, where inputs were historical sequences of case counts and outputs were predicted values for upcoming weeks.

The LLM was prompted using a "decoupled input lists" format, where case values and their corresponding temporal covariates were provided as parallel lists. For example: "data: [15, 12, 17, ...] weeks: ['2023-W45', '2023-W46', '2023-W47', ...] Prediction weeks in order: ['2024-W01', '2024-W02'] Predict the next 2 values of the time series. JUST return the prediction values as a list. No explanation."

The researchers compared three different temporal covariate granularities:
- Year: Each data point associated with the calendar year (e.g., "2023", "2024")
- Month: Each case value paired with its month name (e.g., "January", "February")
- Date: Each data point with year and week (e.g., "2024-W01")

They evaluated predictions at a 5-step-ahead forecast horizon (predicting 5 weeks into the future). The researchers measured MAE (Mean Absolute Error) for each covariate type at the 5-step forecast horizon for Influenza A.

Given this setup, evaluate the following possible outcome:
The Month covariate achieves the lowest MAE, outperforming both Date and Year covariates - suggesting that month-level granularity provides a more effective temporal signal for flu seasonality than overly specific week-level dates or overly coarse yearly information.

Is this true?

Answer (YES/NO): NO